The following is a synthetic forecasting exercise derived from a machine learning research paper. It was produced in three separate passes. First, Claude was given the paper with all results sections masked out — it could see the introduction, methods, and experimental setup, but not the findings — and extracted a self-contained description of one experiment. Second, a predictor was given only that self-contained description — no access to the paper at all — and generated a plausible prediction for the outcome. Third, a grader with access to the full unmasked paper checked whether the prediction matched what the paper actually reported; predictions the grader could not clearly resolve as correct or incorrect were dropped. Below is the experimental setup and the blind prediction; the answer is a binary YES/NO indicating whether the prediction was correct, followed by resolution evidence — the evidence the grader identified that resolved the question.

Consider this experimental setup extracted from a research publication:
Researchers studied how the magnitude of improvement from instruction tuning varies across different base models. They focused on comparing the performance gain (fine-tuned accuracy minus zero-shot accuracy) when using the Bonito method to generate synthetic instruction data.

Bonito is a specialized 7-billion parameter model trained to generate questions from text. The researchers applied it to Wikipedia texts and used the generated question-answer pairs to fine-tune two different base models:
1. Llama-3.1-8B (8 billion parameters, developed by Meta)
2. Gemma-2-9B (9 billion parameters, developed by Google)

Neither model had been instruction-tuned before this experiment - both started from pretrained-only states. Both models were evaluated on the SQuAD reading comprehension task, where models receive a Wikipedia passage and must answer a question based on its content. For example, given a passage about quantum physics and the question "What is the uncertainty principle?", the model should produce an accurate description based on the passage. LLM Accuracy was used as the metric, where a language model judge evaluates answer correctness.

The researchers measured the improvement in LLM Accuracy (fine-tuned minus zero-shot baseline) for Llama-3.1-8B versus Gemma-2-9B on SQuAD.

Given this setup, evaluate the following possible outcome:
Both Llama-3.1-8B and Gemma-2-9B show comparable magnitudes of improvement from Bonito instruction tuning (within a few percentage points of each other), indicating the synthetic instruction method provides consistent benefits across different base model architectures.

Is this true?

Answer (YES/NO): NO